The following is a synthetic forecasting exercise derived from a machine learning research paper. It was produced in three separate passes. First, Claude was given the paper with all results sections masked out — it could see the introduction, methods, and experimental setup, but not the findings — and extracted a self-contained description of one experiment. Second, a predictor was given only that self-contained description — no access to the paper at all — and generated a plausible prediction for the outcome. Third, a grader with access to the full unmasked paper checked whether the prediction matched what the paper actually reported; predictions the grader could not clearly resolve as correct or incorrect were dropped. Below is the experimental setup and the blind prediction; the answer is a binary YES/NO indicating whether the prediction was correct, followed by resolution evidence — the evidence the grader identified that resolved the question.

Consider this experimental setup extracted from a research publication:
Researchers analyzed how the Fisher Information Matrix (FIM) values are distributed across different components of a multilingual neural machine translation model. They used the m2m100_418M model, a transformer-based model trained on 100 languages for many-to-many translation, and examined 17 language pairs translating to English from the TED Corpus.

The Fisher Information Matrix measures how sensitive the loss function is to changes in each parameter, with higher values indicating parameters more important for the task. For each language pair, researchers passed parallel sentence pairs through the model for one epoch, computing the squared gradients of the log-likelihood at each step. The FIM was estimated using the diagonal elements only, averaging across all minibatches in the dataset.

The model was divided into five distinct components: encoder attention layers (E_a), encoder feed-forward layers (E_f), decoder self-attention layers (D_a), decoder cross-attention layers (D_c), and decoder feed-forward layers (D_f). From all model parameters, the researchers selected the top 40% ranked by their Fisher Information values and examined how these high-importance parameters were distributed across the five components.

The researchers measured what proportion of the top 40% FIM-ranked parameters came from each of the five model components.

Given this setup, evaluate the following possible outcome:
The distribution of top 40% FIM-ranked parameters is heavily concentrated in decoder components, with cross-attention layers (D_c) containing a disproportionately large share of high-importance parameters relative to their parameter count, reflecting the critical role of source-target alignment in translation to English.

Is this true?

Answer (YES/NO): NO